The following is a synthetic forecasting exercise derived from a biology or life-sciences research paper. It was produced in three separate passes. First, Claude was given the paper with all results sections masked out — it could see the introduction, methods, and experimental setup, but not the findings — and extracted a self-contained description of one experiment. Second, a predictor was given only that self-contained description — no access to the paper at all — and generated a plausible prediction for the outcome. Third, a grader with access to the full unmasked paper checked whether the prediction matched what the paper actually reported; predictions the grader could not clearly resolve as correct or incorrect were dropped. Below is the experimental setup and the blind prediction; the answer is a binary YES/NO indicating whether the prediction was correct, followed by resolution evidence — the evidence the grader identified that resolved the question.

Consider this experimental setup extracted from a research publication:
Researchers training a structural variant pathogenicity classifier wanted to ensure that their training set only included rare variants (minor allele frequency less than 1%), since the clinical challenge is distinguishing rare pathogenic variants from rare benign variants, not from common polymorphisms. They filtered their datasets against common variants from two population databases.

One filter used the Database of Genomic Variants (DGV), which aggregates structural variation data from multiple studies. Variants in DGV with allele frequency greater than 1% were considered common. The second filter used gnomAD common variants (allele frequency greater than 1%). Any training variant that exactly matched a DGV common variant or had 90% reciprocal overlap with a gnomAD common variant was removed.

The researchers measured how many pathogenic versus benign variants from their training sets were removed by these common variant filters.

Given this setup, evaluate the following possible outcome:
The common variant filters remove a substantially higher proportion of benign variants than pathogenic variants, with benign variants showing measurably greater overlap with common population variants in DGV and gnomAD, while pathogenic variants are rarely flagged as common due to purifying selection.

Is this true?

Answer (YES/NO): YES